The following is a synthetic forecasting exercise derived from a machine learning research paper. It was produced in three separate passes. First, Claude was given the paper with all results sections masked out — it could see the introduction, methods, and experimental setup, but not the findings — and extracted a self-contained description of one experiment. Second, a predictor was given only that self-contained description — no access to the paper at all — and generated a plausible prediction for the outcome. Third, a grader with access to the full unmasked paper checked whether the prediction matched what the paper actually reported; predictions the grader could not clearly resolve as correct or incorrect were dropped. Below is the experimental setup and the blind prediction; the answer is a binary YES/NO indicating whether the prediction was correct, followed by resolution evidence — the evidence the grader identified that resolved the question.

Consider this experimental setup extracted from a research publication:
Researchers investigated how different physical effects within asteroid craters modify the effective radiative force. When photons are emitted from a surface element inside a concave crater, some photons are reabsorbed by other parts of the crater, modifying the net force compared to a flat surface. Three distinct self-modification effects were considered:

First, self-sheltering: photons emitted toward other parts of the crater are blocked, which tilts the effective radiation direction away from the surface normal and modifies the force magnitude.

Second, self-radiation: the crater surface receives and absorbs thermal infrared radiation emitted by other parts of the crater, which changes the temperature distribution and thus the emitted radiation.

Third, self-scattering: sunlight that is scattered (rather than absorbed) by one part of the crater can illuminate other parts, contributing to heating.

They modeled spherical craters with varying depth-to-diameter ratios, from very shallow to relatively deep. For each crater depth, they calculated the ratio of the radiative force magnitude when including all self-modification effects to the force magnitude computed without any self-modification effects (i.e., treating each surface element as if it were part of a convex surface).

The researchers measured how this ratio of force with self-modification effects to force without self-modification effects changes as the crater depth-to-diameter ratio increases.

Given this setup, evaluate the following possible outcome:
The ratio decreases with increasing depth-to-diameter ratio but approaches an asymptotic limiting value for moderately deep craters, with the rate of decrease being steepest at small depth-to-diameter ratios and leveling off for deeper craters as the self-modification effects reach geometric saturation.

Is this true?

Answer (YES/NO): NO